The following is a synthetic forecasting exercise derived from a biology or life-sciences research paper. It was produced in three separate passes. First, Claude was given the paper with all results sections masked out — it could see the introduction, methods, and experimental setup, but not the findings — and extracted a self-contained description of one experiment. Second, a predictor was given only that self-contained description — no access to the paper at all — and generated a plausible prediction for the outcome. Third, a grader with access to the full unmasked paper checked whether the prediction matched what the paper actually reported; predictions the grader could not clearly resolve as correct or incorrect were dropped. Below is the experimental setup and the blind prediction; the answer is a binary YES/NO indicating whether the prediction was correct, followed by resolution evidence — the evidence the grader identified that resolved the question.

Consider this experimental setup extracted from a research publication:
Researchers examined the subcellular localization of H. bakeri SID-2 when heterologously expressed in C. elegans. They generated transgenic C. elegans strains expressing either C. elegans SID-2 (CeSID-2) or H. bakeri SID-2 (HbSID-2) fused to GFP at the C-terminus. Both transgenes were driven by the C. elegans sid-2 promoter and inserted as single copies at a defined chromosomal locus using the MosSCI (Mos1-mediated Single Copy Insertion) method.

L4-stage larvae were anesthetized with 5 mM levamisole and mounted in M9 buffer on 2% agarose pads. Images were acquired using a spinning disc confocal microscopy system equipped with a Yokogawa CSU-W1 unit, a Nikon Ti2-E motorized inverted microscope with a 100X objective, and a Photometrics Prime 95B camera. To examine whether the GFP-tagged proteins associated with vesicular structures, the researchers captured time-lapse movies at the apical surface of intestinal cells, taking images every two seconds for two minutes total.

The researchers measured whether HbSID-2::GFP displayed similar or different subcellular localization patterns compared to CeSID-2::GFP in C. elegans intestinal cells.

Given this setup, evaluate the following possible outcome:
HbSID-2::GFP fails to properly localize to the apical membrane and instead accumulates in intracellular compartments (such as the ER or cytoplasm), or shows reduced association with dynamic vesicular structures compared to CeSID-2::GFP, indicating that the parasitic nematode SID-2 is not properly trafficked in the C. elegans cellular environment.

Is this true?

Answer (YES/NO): NO